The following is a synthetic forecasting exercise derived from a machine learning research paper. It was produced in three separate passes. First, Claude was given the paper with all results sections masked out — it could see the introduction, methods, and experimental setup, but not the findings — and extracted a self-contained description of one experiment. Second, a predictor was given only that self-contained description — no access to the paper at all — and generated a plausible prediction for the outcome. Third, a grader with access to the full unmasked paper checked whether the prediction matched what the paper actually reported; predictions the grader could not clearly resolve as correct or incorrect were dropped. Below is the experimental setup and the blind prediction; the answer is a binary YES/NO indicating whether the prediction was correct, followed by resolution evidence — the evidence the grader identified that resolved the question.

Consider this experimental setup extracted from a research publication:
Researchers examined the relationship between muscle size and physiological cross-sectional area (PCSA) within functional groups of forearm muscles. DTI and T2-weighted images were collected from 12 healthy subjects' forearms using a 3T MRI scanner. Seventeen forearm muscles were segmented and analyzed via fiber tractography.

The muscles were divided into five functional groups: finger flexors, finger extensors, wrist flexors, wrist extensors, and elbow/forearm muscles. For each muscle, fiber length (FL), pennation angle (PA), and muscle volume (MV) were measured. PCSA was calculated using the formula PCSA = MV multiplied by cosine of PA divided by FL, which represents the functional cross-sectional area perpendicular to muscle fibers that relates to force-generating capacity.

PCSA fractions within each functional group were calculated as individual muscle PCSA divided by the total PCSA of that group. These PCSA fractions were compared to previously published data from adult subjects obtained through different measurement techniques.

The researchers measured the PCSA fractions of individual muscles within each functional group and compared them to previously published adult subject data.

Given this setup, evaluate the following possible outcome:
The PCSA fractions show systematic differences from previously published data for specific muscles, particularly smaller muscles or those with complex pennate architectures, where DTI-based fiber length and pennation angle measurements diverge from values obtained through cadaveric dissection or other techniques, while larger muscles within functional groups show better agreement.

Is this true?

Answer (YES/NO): NO